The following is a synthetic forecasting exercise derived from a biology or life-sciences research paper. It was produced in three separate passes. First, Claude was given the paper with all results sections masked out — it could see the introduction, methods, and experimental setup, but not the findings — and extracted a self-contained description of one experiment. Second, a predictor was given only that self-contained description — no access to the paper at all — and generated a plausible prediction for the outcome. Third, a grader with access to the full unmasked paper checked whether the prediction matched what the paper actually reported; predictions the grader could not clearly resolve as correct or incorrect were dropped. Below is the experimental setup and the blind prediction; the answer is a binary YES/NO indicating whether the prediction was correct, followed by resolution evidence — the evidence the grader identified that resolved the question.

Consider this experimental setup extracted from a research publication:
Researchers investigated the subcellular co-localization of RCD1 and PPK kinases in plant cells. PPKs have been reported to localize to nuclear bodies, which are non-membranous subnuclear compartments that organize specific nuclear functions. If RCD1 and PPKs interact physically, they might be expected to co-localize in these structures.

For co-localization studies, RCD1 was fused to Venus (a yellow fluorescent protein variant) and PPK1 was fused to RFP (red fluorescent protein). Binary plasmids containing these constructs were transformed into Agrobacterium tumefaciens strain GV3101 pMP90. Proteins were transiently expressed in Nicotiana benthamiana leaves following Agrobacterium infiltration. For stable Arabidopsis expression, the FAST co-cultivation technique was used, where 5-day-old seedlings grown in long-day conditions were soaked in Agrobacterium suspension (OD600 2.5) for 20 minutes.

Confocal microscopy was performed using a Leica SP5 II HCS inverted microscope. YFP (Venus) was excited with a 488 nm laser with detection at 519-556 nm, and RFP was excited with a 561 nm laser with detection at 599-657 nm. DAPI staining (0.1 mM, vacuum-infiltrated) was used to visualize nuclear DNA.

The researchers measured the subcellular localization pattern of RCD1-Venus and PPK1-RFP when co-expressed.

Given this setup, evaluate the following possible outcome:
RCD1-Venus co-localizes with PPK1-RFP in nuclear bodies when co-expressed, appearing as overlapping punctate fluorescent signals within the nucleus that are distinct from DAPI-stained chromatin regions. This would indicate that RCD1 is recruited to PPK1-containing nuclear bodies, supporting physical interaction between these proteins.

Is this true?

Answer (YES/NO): NO